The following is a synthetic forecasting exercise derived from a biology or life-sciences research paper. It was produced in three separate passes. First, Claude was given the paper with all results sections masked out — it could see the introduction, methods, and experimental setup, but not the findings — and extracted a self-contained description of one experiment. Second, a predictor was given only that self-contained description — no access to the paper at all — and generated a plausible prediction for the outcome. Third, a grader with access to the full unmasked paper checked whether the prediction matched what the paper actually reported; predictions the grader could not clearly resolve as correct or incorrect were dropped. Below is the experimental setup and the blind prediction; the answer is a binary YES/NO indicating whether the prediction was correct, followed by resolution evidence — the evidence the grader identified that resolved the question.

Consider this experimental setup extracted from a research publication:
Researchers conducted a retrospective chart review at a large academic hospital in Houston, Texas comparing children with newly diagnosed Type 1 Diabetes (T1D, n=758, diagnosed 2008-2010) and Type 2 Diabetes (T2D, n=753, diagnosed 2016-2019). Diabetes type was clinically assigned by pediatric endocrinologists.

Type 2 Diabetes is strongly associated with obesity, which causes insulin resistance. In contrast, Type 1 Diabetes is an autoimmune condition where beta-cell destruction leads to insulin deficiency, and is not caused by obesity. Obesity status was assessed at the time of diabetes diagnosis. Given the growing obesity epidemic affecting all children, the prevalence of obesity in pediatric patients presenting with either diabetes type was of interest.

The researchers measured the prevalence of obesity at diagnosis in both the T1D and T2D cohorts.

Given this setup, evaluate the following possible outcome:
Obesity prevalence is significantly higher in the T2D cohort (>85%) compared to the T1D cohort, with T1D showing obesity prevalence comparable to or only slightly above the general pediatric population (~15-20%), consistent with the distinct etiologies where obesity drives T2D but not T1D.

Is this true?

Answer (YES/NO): YES